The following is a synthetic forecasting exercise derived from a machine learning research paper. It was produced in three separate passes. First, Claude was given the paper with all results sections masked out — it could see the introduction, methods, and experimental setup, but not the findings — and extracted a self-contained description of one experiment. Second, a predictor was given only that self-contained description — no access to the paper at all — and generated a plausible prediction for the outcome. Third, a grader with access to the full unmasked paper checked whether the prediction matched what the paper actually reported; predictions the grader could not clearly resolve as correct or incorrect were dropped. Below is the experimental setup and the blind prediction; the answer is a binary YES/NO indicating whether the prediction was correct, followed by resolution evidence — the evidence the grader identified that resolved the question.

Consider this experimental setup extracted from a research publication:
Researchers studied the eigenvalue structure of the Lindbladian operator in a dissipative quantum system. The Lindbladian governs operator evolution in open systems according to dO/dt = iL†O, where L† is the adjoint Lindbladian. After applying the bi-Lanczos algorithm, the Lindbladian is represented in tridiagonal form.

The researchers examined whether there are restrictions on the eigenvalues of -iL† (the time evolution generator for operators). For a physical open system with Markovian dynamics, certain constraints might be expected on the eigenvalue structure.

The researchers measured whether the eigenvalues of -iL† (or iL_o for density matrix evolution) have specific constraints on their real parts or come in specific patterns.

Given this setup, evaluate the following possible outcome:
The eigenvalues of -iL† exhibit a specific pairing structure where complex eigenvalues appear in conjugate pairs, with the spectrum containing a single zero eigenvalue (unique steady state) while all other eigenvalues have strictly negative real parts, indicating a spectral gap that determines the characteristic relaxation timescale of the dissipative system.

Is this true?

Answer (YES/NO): NO